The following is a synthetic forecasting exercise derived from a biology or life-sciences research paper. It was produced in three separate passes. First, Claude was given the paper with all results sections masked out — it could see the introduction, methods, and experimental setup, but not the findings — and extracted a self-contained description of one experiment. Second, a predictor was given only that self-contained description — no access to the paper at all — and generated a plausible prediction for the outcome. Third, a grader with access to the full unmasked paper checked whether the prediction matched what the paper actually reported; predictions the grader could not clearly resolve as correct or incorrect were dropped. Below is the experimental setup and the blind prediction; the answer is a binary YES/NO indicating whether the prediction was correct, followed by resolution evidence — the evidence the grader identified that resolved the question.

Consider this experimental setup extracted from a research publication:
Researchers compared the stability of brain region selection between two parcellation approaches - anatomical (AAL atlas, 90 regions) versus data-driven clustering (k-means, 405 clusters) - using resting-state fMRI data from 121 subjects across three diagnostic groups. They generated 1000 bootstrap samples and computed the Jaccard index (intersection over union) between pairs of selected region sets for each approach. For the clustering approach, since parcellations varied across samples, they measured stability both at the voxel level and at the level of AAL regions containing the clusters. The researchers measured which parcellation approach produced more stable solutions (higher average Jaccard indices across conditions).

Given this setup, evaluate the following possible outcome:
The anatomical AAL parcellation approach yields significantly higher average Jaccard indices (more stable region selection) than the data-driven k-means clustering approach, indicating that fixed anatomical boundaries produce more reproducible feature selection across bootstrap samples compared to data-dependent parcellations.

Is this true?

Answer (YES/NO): YES